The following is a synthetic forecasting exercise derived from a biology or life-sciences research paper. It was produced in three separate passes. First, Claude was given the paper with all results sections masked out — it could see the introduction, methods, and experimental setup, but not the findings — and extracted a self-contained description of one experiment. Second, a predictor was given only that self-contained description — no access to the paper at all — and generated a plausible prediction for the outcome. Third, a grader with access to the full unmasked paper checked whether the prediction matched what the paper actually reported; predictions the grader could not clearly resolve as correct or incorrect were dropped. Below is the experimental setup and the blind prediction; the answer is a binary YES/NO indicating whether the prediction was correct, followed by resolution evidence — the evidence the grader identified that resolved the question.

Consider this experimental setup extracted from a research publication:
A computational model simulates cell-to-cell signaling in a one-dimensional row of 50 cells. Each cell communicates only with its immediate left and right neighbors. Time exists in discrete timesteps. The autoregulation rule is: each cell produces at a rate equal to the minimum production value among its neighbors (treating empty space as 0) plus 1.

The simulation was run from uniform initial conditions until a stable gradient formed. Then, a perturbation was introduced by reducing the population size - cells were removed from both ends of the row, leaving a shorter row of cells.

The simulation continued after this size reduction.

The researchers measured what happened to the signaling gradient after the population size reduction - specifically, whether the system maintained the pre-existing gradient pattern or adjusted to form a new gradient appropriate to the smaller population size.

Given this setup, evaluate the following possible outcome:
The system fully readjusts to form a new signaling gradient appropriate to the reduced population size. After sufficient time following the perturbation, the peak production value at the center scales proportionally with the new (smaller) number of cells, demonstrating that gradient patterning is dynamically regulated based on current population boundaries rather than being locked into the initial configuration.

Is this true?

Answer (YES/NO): YES